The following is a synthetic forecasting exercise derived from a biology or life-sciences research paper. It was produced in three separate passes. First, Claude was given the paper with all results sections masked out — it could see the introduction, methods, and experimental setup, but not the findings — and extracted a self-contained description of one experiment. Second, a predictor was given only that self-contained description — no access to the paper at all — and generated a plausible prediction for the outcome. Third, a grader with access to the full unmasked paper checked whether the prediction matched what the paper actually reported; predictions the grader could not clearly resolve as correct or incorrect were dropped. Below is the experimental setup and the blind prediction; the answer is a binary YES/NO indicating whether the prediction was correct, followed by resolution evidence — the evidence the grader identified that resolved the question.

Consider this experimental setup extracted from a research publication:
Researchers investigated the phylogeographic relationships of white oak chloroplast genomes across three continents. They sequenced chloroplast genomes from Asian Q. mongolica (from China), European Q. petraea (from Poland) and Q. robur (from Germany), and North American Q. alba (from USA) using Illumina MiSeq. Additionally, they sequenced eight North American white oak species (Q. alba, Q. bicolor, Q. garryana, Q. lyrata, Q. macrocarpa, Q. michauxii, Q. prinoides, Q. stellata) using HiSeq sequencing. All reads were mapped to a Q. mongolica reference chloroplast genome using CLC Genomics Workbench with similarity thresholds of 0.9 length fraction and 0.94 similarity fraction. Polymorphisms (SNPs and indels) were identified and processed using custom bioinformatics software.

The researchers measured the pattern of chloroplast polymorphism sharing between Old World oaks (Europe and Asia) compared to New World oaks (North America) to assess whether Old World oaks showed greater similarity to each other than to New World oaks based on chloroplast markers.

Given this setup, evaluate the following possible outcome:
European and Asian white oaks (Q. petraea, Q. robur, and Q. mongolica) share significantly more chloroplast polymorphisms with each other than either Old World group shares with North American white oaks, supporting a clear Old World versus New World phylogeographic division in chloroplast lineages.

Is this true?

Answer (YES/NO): YES